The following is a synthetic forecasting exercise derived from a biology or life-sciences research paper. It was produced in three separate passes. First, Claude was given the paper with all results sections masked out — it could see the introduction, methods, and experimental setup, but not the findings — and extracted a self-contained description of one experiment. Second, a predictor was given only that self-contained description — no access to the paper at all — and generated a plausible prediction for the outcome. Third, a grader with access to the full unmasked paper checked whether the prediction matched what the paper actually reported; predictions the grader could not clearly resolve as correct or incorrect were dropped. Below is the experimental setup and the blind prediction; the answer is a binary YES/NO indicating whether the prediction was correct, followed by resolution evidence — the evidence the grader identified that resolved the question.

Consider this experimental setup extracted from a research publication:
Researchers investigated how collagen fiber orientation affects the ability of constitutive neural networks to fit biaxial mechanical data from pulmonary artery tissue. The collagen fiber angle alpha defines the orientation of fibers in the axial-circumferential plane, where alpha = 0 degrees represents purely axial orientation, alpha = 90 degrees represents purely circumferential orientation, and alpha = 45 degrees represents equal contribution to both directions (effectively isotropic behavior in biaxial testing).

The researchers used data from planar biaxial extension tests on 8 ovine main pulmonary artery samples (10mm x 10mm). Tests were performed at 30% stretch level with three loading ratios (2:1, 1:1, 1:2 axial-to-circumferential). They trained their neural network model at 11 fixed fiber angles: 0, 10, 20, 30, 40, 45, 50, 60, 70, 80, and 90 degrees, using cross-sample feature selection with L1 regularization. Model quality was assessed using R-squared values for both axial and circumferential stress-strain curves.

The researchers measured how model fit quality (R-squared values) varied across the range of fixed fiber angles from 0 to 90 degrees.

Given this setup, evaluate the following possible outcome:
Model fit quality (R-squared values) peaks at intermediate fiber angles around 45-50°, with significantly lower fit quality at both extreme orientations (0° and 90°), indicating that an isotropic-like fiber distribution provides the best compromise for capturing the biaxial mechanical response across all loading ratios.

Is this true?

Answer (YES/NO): NO